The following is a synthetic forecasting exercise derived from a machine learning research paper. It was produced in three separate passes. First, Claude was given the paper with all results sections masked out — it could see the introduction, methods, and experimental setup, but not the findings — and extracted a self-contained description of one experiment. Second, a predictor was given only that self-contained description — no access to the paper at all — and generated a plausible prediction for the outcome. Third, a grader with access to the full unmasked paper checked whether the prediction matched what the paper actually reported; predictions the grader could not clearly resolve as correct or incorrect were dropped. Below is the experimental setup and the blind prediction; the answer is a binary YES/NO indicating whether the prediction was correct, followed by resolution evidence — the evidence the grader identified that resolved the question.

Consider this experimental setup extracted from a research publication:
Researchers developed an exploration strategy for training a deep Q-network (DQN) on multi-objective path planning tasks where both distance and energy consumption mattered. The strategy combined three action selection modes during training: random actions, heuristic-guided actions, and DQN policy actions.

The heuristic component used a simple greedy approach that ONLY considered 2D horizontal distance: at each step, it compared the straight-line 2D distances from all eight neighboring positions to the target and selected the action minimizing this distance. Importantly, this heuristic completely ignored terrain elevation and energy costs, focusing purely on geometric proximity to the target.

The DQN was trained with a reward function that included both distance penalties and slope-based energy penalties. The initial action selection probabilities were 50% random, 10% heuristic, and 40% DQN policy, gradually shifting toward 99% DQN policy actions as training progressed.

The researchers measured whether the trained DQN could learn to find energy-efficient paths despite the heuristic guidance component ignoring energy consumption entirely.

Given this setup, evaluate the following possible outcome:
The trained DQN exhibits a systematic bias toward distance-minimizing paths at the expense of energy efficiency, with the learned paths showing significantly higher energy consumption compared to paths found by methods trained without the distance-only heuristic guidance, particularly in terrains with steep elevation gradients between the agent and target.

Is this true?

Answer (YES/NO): NO